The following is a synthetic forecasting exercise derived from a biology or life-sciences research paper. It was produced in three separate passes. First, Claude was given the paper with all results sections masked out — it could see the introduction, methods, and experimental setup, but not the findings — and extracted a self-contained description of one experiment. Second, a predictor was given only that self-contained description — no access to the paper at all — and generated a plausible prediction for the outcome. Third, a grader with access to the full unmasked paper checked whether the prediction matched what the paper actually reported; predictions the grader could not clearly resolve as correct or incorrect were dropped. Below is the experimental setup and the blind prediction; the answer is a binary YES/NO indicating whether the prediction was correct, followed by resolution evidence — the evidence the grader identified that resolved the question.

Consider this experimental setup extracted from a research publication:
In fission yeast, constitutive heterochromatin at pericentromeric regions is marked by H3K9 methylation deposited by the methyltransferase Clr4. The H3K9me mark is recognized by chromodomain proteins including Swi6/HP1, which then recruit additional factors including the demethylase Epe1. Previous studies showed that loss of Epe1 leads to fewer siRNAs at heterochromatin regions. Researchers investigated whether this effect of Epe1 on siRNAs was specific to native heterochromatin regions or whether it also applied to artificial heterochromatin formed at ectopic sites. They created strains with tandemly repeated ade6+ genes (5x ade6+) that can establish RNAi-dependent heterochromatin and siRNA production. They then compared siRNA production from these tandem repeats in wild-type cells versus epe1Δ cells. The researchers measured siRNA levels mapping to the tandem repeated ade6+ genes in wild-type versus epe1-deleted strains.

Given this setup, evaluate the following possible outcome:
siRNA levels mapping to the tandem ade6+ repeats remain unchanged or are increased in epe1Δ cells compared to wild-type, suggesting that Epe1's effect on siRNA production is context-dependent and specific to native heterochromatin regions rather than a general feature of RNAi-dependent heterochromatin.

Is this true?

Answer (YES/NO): NO